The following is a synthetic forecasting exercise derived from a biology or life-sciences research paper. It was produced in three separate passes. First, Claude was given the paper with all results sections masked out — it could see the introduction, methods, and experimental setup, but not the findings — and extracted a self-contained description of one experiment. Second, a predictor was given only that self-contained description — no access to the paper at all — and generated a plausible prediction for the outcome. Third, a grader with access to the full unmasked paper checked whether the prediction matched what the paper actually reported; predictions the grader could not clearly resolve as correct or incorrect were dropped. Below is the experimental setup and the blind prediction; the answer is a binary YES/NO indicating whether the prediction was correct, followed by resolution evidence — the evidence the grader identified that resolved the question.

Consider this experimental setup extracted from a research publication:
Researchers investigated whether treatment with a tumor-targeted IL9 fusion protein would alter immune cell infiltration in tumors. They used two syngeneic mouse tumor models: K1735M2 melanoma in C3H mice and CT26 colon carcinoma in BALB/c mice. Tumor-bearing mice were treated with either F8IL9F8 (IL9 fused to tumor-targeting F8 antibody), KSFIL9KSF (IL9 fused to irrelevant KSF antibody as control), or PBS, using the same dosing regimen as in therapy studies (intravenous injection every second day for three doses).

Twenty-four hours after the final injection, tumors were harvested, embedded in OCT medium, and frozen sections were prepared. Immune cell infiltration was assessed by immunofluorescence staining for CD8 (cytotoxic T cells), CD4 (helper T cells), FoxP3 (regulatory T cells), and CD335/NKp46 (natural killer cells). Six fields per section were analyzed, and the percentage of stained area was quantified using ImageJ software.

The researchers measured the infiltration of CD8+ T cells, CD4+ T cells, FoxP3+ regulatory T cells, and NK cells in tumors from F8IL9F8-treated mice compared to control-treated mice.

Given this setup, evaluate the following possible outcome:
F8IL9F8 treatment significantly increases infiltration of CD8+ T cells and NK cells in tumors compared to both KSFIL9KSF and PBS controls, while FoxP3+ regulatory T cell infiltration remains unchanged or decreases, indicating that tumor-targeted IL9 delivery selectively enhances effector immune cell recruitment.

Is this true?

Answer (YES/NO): NO